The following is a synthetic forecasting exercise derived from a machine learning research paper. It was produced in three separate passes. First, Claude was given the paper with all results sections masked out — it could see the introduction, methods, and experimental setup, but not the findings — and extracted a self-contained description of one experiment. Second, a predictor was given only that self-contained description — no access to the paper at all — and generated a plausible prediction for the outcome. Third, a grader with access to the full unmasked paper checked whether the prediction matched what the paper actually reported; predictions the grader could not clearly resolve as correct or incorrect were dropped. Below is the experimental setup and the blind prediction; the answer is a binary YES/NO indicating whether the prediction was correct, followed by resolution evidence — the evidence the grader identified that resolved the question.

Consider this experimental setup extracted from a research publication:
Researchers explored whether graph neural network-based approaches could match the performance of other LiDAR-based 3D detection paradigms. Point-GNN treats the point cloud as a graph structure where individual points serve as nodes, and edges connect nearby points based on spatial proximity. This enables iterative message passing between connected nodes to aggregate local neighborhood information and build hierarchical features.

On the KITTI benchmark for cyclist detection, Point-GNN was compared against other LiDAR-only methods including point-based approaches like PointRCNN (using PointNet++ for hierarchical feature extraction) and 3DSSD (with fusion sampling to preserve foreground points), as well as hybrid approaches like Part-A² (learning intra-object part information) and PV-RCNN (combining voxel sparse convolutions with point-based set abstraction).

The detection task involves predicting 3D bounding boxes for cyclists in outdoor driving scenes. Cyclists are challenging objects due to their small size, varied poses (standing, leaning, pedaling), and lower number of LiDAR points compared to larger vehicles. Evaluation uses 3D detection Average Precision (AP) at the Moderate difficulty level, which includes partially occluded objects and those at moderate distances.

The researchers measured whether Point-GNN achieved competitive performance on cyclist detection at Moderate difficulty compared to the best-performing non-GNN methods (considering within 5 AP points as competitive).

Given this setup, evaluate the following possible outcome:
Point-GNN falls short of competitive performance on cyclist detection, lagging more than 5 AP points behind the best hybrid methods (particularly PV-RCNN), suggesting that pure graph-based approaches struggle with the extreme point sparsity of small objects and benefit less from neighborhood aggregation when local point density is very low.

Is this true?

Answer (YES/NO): NO